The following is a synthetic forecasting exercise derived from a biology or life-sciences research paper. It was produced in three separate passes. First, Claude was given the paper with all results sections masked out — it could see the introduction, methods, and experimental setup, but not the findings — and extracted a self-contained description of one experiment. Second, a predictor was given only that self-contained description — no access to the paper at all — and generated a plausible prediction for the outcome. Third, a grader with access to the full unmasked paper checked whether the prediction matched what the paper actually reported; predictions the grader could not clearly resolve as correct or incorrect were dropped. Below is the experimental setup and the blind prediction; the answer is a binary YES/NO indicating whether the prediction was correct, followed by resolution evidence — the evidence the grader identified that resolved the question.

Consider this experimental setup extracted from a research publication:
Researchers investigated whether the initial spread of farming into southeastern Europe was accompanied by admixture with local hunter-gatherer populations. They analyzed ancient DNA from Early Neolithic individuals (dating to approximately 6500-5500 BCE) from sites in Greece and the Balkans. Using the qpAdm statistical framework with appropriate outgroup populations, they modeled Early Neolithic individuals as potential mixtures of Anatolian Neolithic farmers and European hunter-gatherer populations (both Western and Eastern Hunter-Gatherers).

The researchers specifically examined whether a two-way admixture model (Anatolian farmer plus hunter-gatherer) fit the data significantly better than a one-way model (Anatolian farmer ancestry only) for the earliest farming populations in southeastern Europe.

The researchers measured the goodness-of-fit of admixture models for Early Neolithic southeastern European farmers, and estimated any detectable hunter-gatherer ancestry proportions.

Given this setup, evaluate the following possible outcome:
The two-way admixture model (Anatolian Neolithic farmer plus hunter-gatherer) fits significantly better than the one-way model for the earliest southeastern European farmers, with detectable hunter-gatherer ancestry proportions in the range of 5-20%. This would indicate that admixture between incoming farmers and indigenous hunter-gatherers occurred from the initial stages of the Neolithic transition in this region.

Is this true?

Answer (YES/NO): NO